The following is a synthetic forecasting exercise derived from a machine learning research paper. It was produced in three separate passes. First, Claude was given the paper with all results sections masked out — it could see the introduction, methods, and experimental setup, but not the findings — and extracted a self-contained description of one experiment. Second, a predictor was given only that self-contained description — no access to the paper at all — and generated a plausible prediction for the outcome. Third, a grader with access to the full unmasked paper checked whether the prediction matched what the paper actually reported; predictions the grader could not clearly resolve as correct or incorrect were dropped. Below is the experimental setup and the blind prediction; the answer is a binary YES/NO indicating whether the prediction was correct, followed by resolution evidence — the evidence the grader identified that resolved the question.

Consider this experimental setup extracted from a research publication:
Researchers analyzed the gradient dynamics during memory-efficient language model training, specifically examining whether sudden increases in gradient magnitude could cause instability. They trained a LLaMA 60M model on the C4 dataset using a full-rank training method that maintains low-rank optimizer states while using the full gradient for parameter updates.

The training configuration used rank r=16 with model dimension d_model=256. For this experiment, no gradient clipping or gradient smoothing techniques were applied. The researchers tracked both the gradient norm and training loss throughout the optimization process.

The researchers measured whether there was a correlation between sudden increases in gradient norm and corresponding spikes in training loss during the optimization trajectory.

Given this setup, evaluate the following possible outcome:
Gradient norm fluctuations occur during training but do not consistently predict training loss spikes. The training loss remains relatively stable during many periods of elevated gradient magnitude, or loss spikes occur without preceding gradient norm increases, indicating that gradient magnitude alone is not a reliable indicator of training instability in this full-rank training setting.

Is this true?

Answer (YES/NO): NO